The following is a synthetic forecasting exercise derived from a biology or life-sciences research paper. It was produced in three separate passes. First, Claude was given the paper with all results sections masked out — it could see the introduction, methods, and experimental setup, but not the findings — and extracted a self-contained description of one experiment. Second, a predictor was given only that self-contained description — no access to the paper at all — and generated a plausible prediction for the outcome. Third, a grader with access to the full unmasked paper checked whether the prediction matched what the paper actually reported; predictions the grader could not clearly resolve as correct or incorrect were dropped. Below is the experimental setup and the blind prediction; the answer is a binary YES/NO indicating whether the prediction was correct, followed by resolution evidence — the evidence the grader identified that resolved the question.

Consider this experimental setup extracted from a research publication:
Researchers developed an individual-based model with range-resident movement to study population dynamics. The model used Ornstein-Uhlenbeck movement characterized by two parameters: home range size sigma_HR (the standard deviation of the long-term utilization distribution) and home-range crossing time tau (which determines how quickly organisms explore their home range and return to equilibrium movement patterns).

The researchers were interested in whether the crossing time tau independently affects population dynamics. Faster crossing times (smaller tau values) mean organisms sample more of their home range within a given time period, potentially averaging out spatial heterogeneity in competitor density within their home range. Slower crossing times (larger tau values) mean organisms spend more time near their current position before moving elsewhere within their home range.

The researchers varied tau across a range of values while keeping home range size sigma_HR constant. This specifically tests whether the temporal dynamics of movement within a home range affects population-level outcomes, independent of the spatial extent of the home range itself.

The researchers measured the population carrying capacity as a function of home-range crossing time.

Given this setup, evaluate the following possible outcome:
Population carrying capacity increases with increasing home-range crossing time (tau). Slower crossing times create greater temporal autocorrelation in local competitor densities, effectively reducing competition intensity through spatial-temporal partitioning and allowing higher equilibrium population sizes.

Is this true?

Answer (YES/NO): NO